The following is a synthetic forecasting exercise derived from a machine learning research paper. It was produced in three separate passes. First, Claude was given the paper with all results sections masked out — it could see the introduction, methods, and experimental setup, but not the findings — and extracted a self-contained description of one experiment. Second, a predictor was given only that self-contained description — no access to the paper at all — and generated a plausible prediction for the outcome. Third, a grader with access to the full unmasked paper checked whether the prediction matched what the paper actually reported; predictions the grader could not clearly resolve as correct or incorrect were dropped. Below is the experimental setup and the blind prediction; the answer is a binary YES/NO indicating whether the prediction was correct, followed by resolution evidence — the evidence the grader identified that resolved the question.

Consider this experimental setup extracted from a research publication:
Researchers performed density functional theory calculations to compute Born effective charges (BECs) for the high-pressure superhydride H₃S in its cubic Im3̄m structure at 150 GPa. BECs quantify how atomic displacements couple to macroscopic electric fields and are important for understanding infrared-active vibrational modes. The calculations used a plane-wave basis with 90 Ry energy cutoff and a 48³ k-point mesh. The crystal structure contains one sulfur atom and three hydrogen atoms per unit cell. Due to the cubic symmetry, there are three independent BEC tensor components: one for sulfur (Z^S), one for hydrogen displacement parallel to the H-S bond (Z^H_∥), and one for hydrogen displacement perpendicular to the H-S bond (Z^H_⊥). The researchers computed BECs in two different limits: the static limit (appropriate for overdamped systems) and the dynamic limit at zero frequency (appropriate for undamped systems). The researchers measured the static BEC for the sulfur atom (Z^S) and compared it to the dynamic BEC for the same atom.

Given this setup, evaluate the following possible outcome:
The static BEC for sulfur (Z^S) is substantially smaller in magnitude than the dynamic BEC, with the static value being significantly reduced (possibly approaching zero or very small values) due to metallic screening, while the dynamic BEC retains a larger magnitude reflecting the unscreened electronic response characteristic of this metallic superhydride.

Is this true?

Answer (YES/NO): NO